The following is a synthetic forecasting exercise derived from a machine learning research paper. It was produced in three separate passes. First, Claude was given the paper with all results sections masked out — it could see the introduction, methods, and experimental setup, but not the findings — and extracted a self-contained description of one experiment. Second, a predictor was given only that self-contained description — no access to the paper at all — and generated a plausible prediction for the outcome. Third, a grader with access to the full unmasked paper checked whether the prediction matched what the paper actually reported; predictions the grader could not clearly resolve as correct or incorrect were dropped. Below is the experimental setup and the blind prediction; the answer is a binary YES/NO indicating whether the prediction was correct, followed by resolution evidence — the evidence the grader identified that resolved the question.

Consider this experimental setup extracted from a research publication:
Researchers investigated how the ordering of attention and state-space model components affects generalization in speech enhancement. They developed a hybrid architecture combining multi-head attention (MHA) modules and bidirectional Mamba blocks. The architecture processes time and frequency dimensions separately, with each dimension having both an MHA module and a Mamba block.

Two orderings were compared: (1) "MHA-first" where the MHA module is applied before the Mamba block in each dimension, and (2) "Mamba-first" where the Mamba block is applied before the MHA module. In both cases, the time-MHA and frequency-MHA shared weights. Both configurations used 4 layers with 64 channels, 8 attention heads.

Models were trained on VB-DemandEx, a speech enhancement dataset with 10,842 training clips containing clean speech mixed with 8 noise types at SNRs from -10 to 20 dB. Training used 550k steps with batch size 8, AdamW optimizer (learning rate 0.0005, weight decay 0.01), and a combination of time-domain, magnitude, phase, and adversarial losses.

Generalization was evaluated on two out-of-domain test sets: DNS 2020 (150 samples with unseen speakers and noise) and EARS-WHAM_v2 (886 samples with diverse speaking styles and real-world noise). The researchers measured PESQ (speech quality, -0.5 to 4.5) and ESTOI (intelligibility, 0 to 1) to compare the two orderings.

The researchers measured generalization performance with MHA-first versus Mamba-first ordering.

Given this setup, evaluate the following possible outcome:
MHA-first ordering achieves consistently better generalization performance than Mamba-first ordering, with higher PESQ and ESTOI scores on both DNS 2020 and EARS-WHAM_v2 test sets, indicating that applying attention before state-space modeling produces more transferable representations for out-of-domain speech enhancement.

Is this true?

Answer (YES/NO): YES